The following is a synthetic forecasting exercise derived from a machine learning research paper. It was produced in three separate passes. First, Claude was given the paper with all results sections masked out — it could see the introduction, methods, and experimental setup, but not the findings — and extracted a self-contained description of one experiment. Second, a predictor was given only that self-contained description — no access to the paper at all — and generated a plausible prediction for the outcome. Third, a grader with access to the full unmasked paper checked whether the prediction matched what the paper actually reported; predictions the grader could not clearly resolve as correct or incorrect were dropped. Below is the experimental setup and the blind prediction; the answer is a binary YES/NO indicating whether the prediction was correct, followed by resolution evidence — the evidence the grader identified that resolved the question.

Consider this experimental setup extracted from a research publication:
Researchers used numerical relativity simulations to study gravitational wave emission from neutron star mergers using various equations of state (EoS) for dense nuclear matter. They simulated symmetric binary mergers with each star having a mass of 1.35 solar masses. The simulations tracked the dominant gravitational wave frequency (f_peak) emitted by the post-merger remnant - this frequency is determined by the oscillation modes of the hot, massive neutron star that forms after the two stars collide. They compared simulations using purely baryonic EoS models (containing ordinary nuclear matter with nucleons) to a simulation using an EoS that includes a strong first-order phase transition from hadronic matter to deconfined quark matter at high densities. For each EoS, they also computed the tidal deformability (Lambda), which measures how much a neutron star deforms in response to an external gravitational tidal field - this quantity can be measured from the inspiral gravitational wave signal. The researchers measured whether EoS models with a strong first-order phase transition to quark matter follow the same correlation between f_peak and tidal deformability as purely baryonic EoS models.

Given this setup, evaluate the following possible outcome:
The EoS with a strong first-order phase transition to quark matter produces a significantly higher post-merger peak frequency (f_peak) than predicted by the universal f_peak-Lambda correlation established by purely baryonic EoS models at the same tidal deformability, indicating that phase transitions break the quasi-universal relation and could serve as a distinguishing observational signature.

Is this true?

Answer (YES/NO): YES